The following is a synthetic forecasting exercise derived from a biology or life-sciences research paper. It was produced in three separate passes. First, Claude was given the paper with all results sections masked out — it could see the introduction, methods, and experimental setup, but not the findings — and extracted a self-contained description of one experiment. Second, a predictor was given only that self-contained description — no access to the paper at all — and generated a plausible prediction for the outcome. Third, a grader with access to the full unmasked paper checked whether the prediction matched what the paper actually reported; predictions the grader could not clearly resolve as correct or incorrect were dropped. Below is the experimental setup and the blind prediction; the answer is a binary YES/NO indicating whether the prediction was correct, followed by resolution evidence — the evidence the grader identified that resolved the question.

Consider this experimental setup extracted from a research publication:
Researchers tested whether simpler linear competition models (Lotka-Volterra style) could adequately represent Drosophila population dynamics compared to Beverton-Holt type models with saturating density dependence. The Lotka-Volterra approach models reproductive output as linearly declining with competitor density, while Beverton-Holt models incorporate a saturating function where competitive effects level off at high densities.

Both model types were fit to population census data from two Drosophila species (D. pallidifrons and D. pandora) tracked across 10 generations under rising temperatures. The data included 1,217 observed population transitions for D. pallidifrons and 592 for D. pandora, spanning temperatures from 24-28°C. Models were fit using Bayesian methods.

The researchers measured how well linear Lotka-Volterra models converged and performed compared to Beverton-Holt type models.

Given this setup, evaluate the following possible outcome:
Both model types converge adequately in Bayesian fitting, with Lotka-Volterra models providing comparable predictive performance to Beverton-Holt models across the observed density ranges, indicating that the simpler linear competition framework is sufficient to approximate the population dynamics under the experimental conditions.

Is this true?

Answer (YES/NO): NO